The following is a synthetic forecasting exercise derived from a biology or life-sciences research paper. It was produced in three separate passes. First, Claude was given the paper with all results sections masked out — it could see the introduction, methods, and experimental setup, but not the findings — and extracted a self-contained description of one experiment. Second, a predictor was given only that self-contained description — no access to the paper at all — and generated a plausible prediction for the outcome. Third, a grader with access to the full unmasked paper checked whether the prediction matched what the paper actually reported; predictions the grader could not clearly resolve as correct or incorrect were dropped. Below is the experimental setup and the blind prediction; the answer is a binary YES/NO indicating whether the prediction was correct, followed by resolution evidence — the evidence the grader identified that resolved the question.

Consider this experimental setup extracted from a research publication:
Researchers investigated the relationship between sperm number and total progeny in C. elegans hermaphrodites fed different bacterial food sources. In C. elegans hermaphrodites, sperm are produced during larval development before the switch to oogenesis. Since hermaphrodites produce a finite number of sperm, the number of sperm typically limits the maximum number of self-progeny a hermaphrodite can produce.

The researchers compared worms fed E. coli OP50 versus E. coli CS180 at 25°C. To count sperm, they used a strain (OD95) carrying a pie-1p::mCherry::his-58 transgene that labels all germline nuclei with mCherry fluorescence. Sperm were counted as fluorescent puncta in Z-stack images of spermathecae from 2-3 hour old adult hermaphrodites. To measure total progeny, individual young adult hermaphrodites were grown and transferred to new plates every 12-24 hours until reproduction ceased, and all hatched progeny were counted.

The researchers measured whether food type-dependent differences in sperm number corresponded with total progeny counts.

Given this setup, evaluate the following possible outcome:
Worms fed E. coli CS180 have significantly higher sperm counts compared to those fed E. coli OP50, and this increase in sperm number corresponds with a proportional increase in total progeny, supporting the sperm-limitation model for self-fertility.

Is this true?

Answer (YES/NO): NO